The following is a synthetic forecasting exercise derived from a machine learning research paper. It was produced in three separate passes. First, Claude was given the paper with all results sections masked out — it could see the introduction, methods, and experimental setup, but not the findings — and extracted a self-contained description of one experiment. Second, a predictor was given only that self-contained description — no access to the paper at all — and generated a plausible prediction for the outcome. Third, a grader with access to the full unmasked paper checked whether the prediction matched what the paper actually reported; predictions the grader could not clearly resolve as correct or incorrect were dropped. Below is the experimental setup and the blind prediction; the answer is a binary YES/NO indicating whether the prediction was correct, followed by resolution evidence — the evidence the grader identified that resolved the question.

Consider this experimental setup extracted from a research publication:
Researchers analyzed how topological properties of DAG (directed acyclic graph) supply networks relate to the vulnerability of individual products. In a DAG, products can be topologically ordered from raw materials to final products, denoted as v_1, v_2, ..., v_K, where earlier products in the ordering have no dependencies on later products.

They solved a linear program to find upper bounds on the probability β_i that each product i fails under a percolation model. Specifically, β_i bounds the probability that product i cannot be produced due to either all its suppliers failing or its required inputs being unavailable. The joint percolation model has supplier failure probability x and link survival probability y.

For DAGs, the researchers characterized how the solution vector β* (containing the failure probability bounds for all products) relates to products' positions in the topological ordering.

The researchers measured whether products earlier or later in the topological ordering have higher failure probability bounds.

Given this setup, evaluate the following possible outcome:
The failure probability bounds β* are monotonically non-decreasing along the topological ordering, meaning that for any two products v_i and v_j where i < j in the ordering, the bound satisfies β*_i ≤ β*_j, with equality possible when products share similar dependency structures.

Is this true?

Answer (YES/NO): YES